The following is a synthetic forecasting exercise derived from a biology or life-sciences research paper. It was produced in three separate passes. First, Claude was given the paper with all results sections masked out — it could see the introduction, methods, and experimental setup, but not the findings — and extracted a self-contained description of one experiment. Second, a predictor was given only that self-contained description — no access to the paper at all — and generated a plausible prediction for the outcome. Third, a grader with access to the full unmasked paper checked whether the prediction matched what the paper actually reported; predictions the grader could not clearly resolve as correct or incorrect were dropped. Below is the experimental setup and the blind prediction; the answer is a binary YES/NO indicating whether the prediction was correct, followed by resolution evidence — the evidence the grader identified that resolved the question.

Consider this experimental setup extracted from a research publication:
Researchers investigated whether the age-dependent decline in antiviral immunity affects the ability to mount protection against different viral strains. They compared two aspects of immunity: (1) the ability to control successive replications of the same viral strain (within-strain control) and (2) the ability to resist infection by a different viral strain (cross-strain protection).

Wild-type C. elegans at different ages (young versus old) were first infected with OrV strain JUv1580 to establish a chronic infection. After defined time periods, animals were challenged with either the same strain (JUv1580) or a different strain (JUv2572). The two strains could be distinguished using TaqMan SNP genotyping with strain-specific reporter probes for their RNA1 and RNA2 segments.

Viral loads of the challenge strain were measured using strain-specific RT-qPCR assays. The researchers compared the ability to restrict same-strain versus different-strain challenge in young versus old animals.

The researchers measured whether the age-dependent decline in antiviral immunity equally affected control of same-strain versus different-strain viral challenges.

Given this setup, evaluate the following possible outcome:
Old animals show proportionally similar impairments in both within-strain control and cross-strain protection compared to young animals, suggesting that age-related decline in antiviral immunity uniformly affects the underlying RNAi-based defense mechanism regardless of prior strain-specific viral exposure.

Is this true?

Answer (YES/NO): NO